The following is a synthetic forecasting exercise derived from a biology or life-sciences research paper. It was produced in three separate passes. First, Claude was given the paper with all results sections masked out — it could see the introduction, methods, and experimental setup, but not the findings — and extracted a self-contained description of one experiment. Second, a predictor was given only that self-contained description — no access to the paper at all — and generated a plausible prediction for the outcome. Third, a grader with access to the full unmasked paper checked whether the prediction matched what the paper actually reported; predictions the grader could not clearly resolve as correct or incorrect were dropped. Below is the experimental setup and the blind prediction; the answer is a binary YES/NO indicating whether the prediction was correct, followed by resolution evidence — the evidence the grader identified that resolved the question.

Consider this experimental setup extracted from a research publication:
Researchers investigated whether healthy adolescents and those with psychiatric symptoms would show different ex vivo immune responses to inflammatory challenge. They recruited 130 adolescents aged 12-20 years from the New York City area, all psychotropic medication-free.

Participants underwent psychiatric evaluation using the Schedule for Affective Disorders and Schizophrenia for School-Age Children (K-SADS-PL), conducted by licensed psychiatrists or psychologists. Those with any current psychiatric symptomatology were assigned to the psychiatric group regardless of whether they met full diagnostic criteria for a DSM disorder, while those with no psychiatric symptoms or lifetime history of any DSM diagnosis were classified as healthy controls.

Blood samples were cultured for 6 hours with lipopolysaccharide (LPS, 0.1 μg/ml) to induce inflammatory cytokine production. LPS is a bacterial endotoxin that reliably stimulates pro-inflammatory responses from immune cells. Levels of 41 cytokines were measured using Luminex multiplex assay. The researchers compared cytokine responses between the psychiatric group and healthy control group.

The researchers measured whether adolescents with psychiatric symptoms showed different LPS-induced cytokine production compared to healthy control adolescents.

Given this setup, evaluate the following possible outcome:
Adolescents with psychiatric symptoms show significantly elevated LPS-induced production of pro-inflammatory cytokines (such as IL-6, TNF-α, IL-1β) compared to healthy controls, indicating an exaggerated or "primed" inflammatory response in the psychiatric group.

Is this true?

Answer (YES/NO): NO